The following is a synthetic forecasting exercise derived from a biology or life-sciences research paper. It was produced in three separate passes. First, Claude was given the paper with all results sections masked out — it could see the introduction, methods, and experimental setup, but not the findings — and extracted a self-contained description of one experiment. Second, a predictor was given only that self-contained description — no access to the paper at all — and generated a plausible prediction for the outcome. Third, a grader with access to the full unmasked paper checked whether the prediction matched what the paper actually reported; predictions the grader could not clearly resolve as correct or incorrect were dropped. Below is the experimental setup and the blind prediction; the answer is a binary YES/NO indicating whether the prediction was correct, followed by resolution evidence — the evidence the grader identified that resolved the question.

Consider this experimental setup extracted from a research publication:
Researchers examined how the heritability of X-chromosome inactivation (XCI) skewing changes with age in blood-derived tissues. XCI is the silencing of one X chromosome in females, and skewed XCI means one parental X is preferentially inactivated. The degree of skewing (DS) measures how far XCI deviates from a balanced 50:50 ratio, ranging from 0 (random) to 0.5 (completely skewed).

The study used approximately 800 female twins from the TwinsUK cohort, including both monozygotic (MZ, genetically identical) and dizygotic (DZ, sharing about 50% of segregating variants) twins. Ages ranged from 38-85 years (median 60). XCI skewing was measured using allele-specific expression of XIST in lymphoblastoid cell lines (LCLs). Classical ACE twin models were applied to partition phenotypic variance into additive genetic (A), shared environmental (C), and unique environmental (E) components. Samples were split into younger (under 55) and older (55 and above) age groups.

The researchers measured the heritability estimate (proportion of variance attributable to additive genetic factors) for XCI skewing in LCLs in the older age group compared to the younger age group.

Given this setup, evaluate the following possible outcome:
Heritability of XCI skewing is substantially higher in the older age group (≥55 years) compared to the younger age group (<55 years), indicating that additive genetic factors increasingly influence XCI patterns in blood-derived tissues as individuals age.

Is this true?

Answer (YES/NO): YES